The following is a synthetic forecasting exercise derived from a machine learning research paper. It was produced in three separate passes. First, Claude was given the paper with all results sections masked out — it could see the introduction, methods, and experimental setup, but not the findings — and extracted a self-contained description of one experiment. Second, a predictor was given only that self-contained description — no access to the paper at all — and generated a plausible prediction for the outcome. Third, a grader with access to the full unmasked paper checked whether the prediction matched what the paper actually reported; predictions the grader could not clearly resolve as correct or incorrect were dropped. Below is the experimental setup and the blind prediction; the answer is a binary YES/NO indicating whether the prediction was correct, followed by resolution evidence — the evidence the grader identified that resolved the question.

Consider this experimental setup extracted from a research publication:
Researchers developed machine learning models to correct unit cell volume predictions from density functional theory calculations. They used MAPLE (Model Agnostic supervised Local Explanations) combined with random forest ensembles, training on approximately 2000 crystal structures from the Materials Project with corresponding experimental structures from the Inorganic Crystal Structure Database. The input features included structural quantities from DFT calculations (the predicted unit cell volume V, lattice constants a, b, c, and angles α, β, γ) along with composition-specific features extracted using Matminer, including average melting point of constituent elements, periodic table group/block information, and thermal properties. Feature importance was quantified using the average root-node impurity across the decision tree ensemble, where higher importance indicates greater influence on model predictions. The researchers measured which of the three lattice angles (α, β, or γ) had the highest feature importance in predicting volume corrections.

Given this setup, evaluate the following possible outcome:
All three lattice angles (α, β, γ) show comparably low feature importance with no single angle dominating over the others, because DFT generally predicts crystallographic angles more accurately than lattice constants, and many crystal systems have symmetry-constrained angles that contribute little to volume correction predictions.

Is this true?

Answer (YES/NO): NO